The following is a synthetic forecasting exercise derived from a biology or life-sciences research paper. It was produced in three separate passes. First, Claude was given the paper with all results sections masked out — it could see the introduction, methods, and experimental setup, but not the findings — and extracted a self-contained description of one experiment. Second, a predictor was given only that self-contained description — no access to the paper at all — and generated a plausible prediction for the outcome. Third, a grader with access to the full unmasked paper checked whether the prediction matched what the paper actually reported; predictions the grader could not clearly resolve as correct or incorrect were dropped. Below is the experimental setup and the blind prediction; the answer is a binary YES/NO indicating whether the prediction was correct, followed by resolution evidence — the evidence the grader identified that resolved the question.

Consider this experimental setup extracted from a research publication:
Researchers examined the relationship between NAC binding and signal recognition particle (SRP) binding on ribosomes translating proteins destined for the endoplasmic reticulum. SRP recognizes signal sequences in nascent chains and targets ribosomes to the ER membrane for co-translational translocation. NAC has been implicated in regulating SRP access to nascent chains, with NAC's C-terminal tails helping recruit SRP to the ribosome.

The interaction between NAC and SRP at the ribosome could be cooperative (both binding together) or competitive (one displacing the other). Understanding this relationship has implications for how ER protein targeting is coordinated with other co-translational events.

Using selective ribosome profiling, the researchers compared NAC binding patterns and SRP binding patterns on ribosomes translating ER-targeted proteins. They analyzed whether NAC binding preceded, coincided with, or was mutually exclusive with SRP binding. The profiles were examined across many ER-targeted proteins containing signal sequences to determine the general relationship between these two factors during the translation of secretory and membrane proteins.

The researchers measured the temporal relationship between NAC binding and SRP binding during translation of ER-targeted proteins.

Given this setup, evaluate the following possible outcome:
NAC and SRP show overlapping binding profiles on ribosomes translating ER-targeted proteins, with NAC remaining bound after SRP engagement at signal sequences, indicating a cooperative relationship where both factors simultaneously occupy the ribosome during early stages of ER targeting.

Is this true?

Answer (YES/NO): NO